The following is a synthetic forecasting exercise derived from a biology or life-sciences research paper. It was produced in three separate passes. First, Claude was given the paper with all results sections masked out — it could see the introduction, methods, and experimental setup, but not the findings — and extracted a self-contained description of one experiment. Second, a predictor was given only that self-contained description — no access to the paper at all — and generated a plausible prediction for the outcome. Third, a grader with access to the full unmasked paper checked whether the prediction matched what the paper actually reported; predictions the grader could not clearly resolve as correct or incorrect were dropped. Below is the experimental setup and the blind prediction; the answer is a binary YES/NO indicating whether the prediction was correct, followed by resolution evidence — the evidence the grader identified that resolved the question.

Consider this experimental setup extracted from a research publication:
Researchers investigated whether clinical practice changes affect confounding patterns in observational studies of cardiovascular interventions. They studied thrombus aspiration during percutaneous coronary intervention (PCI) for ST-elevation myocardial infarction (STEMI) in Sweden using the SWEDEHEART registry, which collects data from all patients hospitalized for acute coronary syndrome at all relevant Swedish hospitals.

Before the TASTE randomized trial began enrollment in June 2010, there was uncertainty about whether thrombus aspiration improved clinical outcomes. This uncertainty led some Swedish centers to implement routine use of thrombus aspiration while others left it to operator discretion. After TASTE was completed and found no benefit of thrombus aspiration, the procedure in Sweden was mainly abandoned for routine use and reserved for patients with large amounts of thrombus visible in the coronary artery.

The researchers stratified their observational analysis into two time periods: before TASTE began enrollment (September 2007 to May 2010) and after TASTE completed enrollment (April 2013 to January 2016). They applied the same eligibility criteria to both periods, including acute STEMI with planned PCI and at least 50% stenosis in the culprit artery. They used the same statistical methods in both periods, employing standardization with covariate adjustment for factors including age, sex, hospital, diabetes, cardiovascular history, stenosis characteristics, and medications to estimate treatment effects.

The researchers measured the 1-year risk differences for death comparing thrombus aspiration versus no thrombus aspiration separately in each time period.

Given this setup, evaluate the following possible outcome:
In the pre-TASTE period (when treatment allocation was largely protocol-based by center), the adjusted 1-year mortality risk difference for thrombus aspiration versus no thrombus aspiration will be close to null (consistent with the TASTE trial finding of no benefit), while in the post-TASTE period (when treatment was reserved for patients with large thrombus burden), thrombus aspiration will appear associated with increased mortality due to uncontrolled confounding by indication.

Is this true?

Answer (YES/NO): NO